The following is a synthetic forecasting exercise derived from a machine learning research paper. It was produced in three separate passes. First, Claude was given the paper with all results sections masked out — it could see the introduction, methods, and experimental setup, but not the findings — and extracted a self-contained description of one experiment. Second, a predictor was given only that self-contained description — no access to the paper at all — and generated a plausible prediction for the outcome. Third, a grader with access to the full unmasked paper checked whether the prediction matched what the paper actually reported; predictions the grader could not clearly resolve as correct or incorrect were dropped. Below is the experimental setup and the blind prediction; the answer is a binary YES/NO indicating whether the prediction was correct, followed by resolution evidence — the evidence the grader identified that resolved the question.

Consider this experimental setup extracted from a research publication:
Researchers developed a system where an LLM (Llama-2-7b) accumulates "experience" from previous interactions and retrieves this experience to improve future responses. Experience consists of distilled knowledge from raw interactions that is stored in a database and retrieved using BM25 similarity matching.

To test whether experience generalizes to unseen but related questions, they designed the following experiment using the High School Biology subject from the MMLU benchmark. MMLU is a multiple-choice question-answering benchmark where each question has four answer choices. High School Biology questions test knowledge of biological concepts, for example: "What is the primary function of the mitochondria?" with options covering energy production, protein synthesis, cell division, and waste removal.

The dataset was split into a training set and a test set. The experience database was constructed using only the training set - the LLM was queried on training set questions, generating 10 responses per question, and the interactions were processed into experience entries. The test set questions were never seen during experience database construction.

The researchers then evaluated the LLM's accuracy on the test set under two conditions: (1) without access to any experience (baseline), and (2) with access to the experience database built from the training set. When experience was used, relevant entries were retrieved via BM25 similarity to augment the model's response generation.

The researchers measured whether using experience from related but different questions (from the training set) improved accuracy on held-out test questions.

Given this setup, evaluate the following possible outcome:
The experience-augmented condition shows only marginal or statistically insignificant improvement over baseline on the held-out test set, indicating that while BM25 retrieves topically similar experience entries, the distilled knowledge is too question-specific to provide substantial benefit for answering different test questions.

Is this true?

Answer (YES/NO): NO